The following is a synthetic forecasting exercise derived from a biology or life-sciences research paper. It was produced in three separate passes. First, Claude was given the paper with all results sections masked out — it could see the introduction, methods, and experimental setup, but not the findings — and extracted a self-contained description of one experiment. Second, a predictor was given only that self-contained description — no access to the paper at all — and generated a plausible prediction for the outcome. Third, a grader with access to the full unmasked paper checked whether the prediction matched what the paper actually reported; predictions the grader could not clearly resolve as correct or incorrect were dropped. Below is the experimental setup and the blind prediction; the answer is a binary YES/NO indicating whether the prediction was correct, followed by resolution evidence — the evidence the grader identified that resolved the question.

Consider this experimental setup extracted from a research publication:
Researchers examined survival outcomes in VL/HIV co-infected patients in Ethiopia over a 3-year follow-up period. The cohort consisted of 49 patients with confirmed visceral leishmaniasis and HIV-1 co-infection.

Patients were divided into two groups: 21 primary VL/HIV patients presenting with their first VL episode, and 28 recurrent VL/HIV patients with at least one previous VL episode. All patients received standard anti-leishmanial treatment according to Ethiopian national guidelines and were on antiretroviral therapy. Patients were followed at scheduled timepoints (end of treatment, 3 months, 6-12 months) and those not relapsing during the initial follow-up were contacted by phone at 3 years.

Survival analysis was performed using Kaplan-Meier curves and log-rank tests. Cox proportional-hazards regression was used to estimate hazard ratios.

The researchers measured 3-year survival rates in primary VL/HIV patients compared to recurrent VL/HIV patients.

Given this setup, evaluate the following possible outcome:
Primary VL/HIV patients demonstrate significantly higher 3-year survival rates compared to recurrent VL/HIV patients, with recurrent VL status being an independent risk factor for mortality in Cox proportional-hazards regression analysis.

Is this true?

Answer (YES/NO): NO